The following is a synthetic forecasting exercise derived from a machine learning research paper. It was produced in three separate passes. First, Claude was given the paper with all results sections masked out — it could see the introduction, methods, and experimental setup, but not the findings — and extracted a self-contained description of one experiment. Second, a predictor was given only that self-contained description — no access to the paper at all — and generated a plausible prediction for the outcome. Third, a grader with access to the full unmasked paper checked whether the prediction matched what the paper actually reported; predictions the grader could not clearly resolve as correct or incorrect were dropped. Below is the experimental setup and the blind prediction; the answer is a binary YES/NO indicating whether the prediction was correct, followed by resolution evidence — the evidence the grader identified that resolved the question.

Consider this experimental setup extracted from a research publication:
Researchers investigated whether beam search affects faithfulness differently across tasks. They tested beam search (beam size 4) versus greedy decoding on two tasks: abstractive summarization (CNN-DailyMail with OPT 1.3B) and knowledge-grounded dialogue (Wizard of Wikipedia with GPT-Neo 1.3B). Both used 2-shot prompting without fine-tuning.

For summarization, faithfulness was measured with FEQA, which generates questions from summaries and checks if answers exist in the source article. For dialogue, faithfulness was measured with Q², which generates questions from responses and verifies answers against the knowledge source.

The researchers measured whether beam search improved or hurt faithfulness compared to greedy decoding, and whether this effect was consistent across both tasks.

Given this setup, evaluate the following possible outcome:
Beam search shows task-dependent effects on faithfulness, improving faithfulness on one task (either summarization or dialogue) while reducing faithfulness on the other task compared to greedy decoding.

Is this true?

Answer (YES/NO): YES